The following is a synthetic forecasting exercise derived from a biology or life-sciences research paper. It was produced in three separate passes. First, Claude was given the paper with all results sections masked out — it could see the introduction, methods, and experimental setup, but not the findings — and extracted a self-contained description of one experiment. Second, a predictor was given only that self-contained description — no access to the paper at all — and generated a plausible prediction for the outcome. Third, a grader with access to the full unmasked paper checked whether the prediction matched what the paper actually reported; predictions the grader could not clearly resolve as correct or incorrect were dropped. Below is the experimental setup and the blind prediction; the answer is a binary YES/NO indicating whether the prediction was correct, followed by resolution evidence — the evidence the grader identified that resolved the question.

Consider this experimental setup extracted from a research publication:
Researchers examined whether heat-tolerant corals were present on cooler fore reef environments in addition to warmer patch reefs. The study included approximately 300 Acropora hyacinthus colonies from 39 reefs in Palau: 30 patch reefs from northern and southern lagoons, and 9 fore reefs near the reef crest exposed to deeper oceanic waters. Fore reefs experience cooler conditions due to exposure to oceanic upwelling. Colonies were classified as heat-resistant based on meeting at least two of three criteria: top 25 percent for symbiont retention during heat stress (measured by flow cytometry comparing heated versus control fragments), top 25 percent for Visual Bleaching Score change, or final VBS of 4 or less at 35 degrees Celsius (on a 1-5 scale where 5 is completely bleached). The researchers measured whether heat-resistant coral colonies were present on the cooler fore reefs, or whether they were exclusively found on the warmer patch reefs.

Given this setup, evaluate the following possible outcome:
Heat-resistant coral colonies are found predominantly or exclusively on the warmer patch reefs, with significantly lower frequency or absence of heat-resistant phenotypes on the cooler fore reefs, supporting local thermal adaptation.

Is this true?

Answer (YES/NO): NO